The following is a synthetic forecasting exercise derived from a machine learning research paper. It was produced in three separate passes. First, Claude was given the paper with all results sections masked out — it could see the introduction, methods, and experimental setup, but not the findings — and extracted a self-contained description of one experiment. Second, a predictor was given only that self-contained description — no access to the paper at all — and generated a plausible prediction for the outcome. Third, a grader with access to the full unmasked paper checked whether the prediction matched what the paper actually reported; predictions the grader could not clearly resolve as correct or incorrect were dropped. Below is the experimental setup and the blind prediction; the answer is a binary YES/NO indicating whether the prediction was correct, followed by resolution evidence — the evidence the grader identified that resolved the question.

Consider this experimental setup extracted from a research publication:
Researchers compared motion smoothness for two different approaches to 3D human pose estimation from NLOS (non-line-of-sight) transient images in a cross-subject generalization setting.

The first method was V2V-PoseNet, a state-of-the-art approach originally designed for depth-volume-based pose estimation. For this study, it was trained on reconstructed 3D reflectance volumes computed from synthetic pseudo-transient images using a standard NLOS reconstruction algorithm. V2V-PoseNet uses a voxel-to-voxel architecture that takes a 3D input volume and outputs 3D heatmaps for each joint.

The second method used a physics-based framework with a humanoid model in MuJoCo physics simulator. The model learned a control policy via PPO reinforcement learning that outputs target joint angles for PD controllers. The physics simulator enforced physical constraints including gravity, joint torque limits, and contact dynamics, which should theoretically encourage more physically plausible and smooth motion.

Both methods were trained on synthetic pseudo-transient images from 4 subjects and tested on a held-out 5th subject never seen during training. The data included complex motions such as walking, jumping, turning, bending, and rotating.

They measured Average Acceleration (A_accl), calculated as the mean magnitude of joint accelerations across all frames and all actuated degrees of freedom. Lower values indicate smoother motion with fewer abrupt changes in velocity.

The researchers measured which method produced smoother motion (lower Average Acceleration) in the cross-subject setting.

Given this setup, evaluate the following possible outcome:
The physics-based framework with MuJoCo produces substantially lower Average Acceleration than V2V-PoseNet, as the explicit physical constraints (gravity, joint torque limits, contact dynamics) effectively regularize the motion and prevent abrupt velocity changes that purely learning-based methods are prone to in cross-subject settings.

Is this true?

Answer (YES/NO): NO